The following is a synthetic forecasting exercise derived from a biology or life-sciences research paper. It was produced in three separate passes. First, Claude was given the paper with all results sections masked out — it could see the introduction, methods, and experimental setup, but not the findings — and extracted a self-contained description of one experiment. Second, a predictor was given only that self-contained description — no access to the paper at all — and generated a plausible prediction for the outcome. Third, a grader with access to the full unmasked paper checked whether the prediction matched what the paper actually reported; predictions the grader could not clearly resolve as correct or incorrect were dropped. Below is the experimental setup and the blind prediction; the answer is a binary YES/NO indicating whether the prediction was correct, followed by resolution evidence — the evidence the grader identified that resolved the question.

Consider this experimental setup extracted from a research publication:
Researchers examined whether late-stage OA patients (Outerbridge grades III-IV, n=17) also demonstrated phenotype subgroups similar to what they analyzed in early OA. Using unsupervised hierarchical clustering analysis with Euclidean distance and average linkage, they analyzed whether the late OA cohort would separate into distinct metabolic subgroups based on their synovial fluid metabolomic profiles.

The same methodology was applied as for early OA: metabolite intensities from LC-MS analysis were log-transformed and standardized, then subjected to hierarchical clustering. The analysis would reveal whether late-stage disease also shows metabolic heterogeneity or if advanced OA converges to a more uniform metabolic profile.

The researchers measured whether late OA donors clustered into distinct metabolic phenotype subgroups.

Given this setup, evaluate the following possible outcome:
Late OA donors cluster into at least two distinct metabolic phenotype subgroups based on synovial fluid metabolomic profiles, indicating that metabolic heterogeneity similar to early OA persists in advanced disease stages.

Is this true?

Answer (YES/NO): YES